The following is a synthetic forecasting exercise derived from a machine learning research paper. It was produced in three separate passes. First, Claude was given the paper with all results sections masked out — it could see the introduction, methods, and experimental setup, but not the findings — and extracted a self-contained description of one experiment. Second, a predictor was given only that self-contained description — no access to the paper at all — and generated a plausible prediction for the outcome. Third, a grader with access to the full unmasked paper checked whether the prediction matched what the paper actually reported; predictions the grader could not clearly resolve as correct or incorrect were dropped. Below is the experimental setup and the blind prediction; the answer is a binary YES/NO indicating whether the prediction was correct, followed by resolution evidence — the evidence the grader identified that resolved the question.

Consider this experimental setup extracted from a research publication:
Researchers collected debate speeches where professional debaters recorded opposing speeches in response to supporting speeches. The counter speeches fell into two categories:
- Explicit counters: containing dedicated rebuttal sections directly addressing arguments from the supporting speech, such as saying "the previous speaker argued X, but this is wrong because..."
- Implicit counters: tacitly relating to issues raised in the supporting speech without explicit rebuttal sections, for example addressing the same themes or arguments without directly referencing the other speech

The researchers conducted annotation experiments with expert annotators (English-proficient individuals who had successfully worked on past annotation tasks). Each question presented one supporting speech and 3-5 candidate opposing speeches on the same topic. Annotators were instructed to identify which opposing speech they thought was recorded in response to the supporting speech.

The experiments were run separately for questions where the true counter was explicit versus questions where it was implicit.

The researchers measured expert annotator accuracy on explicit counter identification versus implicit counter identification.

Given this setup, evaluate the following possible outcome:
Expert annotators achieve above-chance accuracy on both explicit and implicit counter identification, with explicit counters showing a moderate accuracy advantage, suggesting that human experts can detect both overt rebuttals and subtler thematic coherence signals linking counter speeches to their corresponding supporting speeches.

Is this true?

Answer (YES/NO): YES